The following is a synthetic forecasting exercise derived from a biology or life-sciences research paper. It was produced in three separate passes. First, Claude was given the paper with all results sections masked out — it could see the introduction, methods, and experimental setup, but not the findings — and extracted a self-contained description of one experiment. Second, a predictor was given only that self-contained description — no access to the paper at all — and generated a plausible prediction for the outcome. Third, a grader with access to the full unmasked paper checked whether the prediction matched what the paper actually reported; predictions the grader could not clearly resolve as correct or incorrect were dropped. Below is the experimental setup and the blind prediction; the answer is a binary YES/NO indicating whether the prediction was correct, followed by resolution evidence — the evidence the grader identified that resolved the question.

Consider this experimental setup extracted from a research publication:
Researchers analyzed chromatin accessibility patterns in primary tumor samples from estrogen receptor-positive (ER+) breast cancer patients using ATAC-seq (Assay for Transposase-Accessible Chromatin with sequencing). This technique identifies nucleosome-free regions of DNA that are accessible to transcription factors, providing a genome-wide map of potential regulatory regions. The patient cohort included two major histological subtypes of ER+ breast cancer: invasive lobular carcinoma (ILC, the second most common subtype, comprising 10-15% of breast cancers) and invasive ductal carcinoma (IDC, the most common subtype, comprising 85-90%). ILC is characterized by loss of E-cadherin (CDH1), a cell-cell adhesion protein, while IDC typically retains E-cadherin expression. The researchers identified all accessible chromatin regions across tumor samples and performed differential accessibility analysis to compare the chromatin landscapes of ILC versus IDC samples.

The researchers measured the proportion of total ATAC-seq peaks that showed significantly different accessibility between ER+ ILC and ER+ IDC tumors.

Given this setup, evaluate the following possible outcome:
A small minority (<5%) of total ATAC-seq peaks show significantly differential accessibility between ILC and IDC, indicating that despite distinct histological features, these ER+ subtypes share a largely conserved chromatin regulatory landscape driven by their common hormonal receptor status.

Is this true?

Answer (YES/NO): NO